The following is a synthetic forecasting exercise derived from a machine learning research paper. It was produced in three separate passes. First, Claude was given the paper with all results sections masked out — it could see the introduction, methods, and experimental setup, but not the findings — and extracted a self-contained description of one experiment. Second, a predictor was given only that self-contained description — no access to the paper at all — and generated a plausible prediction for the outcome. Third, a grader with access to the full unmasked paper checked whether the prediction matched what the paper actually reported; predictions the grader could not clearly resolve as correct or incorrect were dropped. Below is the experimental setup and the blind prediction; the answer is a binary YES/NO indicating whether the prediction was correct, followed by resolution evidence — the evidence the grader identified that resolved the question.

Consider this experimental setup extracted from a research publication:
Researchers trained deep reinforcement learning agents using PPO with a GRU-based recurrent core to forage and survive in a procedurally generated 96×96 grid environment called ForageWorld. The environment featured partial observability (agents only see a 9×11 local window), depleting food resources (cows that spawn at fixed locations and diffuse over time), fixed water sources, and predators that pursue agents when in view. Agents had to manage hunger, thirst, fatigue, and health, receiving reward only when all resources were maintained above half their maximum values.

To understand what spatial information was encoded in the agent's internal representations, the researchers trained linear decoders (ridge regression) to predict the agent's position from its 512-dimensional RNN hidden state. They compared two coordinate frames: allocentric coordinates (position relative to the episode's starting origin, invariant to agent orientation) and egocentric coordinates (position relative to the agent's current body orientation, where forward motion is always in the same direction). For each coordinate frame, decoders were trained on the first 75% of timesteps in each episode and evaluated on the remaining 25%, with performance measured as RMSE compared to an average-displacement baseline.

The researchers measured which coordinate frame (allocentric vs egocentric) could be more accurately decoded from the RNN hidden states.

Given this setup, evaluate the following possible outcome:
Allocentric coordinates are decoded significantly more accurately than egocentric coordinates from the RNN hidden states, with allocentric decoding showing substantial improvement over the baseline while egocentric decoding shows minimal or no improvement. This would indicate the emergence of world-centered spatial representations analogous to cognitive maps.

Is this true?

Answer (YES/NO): YES